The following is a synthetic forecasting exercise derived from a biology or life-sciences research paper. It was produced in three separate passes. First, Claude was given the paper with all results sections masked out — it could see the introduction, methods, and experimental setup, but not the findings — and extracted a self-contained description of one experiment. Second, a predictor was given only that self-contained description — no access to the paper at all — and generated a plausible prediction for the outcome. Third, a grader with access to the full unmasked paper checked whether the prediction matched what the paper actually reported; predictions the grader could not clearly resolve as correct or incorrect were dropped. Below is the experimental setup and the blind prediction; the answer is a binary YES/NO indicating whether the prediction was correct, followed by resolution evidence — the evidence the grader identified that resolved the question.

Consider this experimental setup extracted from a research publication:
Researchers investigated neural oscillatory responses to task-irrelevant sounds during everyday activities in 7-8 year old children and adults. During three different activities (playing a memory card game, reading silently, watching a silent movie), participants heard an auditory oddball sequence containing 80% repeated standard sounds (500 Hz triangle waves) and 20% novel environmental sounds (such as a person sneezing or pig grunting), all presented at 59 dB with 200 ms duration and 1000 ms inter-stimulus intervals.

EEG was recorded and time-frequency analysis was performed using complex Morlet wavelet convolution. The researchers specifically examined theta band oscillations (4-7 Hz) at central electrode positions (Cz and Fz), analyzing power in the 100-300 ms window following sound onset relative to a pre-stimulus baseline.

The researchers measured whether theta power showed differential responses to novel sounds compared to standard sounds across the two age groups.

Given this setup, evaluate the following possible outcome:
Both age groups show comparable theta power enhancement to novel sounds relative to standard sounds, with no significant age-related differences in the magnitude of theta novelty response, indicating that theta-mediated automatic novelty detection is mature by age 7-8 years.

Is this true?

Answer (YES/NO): NO